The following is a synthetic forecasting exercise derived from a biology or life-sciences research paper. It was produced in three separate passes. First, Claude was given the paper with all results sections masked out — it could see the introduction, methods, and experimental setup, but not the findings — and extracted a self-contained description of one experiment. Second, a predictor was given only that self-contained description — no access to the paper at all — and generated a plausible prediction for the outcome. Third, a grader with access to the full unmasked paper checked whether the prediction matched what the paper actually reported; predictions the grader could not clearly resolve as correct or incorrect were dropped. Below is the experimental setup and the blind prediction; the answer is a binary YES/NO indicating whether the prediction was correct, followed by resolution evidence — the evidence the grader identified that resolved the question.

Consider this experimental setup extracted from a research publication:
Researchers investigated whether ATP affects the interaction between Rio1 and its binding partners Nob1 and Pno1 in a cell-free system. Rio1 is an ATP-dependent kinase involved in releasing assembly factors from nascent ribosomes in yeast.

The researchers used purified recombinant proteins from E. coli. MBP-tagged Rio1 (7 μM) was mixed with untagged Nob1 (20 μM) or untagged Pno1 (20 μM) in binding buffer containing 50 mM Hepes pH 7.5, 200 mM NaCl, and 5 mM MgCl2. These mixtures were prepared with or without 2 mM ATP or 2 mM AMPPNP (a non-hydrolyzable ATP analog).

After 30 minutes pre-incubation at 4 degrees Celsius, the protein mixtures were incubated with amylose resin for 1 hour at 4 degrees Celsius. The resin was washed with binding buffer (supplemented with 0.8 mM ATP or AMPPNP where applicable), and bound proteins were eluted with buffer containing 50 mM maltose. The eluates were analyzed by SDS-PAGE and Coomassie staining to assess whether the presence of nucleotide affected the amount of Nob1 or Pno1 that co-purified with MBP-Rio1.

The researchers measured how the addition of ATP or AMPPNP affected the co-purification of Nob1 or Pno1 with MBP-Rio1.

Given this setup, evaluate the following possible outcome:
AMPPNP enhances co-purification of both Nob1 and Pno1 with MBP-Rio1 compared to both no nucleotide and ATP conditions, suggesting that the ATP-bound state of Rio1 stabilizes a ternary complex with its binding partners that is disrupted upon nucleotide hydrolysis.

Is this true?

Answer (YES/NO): YES